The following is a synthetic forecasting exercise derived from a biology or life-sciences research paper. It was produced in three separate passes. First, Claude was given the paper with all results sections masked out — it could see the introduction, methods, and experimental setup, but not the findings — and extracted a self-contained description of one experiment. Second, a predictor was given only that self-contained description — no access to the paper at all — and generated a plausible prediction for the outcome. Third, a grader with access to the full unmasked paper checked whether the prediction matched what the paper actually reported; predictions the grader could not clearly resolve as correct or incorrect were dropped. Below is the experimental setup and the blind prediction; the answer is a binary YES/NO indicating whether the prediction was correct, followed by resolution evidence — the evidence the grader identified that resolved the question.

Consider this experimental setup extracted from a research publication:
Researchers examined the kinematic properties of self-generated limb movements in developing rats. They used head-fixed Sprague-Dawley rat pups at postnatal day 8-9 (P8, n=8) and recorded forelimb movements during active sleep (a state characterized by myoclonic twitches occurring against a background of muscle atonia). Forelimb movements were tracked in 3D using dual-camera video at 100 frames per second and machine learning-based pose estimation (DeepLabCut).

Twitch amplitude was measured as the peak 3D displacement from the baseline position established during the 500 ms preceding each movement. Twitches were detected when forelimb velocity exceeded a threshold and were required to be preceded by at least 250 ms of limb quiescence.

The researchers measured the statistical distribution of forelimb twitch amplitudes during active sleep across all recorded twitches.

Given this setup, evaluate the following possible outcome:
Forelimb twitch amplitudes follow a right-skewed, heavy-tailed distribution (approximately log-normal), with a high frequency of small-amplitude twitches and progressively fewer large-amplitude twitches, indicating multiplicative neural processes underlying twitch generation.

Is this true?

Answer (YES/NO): NO